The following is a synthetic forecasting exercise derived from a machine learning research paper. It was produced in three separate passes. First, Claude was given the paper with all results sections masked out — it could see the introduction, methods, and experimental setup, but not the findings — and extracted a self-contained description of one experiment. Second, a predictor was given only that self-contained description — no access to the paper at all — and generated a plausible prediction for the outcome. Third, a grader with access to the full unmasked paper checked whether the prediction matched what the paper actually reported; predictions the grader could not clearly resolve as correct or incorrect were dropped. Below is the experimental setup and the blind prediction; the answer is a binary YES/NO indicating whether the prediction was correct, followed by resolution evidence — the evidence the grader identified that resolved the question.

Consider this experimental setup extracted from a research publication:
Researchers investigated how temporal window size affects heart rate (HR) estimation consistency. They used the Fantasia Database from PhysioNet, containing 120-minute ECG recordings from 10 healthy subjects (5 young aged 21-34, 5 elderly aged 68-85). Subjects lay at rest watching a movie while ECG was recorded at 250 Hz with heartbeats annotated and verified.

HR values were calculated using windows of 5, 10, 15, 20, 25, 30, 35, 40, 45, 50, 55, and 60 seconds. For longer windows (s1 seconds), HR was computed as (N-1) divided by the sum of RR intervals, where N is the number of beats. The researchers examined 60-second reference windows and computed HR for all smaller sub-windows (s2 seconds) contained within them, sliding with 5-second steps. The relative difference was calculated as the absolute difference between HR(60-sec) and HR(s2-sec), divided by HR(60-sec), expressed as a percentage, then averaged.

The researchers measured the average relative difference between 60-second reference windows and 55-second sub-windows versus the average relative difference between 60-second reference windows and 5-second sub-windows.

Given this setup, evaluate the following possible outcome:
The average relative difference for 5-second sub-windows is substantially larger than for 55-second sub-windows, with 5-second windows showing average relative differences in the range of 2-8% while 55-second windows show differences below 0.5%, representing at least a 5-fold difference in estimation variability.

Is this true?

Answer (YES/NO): YES